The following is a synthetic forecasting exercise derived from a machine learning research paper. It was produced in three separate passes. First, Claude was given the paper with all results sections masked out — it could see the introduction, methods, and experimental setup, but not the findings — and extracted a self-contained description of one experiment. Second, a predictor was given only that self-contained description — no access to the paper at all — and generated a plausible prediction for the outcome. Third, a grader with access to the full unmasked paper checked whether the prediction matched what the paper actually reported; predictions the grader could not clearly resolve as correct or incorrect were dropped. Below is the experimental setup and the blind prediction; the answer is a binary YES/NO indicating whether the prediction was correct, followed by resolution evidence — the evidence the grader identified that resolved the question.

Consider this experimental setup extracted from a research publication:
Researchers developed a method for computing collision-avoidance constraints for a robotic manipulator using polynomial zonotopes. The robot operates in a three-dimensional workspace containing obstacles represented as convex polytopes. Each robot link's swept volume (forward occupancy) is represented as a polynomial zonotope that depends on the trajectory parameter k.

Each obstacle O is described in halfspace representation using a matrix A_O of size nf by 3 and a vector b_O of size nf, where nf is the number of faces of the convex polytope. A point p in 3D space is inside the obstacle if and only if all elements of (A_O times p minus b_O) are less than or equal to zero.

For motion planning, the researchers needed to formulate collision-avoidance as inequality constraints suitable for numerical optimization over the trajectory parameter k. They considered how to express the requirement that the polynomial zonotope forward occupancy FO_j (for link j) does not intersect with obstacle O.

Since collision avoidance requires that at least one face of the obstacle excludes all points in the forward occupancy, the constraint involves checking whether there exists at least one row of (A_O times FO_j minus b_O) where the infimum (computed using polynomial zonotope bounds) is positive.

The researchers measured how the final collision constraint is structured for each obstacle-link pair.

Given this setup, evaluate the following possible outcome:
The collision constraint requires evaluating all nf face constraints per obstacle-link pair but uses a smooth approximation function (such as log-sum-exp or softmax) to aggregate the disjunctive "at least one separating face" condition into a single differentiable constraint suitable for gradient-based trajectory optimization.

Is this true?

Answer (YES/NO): NO